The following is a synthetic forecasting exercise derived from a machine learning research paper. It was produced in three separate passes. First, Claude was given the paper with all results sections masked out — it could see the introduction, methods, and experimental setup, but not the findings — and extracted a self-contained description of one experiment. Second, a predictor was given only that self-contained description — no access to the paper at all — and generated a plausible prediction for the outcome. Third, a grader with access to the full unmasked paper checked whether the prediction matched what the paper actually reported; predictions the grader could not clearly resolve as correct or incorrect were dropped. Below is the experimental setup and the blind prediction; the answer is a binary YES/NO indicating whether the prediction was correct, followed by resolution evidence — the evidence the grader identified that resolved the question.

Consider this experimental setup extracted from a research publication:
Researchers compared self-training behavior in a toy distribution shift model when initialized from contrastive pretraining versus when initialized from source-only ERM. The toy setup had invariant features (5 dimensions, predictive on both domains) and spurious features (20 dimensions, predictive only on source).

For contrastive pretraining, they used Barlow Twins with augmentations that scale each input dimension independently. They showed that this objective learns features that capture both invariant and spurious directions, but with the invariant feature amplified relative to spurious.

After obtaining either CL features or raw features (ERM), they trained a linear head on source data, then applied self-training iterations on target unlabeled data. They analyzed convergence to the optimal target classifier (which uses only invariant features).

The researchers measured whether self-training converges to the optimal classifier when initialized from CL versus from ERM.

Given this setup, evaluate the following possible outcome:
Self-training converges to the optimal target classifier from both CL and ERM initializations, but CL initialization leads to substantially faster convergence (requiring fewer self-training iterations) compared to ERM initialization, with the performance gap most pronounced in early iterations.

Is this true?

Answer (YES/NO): NO